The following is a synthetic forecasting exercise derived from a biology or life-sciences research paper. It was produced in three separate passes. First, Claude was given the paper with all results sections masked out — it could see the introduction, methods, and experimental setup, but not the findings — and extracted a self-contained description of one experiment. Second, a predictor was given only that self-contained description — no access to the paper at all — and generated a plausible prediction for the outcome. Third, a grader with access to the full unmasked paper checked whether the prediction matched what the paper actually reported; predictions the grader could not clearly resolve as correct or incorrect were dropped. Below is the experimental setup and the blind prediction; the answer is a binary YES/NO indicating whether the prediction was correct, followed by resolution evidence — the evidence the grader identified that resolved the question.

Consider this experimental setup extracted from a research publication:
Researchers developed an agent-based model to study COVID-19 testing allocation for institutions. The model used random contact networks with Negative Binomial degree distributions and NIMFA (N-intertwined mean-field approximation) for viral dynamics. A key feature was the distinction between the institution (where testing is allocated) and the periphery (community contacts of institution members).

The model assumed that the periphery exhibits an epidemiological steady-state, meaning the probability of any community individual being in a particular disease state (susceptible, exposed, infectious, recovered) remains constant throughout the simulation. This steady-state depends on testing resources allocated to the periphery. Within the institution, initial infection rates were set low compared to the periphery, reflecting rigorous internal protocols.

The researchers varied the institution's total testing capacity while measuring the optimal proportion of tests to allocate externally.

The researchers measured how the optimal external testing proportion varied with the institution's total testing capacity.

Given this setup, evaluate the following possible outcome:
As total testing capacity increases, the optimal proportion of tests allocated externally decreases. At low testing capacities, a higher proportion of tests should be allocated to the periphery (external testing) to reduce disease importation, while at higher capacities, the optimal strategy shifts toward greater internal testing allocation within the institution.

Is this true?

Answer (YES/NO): NO